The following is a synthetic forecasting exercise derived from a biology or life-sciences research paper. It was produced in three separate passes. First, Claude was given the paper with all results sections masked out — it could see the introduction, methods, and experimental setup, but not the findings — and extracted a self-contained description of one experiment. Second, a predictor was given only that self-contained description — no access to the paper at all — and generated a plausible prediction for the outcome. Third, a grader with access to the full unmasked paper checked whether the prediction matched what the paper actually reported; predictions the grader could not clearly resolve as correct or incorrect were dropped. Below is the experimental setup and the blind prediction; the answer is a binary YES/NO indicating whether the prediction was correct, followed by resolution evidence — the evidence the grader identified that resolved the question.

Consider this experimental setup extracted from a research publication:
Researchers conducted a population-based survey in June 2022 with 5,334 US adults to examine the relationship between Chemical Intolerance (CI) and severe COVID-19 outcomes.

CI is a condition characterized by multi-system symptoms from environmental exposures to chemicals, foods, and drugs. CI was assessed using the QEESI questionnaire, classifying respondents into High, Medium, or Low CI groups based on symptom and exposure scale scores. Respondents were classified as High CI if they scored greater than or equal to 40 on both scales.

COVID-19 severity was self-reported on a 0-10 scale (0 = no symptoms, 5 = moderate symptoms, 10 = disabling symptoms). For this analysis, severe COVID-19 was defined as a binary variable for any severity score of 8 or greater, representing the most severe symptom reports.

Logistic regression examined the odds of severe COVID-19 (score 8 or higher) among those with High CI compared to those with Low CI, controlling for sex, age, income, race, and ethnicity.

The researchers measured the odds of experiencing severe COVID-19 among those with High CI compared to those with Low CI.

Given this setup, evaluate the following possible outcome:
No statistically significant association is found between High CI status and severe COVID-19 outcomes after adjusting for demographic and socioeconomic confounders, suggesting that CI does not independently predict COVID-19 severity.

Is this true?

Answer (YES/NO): NO